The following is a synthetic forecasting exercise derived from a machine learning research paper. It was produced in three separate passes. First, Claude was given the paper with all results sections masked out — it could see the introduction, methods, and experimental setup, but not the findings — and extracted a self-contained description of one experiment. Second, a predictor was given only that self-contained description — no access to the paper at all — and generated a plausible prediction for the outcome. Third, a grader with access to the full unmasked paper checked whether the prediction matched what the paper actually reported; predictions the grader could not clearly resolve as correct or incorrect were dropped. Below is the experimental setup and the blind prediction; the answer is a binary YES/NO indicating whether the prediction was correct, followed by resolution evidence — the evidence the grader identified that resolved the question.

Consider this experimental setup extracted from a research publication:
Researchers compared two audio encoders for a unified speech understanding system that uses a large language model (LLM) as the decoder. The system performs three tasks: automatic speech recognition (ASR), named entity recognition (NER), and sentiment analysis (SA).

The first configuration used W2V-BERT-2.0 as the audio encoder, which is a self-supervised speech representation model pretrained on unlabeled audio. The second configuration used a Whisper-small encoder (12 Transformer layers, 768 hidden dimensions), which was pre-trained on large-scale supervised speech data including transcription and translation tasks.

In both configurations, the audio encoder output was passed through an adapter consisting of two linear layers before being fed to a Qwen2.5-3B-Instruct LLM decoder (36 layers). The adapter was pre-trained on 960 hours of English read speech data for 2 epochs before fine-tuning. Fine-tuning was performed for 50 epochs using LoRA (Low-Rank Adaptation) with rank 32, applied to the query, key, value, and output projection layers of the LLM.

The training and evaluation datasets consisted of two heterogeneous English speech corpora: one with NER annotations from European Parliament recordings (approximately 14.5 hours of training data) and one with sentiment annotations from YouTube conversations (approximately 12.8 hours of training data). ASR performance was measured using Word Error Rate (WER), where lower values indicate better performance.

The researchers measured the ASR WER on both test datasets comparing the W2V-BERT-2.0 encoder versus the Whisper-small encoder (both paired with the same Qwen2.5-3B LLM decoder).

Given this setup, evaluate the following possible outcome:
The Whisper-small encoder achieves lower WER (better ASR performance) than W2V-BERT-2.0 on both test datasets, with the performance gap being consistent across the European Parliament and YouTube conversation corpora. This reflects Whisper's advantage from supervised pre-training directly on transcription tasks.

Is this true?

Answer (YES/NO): NO